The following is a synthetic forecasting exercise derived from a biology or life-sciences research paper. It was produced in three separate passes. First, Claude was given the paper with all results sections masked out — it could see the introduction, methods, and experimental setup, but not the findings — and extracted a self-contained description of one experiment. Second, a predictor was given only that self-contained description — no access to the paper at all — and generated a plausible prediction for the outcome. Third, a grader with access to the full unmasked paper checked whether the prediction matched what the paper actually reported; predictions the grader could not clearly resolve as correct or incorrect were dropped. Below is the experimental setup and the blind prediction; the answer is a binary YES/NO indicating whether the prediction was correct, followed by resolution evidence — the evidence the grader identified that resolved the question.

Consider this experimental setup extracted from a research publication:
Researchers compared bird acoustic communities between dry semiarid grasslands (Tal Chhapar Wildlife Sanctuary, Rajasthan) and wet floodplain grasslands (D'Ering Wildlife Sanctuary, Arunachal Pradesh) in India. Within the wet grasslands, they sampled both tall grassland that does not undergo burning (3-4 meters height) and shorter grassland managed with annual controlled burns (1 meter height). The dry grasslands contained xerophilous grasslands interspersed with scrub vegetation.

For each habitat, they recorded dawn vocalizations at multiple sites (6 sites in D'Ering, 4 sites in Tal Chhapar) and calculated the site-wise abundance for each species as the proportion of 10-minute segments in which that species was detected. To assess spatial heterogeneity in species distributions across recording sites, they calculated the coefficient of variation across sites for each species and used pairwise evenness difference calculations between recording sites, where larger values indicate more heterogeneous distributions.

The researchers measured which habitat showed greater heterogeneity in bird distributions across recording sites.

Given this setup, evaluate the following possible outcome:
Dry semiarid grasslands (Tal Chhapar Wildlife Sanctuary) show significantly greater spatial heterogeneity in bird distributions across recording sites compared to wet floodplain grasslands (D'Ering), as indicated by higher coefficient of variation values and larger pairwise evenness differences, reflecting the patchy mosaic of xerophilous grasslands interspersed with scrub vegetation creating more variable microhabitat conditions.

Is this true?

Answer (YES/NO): NO